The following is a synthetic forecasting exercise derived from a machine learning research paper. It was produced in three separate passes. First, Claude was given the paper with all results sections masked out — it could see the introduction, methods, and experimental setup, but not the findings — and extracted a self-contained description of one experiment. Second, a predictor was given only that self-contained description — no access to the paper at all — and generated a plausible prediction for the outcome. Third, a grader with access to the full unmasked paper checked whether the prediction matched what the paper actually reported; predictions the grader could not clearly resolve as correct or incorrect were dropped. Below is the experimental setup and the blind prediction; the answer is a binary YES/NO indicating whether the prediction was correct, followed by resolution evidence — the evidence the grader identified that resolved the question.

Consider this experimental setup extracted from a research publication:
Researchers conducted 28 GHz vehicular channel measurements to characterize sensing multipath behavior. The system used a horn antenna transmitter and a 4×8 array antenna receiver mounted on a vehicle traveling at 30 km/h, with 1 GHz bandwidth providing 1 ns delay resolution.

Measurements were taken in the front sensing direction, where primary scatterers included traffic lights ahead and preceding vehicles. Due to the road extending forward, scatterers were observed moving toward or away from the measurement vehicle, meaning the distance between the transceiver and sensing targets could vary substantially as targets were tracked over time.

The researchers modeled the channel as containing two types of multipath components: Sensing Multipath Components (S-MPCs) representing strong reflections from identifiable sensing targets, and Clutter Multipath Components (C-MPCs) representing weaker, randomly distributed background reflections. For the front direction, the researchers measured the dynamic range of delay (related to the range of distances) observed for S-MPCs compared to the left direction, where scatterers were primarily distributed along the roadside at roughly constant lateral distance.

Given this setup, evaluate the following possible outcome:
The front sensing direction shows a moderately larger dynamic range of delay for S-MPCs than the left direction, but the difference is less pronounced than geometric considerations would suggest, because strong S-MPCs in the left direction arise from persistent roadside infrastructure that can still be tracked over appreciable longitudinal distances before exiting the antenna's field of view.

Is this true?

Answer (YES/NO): NO